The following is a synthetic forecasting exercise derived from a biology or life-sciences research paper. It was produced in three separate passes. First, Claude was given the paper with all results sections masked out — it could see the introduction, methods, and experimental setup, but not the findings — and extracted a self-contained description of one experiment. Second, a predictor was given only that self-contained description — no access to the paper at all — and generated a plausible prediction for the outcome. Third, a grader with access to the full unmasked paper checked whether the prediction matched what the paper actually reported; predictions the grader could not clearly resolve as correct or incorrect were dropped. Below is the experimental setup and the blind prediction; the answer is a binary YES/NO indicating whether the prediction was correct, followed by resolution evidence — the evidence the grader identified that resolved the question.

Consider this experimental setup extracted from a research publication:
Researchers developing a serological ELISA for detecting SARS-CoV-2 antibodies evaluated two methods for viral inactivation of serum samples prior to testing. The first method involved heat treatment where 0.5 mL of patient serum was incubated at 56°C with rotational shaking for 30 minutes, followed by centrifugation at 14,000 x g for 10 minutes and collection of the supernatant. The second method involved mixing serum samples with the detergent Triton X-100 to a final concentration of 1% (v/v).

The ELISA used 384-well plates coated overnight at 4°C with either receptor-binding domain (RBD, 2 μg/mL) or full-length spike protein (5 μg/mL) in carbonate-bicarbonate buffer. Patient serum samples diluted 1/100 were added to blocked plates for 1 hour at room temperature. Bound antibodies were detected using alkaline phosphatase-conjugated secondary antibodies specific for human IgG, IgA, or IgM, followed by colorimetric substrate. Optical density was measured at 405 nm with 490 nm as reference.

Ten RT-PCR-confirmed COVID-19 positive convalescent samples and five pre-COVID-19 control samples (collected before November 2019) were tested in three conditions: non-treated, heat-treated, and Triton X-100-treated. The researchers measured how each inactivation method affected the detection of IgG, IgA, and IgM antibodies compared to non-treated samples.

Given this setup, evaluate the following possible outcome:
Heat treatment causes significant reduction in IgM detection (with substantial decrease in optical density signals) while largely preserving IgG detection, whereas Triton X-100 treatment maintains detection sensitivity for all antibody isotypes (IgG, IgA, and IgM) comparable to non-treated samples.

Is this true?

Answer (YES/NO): YES